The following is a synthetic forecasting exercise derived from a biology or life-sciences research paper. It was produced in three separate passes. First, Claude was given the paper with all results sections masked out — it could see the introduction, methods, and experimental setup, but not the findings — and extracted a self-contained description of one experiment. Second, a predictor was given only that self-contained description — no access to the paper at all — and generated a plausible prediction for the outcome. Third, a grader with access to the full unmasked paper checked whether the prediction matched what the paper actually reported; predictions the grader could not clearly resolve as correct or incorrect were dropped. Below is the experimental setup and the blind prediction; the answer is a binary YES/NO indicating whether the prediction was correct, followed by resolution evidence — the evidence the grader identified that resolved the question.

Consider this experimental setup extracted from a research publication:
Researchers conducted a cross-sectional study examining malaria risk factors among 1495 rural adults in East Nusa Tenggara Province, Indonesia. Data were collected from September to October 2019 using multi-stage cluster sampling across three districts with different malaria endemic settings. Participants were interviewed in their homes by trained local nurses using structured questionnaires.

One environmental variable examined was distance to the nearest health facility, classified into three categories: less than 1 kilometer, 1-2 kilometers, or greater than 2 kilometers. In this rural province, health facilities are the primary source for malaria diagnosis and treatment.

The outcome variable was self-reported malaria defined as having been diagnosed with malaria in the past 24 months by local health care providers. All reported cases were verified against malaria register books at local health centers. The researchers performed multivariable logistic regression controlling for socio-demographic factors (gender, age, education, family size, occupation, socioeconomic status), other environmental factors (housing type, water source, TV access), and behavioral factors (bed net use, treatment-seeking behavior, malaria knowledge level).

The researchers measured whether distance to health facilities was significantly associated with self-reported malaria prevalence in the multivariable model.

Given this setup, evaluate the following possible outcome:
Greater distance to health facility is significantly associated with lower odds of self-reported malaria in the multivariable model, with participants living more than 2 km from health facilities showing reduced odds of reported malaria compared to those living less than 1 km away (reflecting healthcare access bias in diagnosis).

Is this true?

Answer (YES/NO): NO